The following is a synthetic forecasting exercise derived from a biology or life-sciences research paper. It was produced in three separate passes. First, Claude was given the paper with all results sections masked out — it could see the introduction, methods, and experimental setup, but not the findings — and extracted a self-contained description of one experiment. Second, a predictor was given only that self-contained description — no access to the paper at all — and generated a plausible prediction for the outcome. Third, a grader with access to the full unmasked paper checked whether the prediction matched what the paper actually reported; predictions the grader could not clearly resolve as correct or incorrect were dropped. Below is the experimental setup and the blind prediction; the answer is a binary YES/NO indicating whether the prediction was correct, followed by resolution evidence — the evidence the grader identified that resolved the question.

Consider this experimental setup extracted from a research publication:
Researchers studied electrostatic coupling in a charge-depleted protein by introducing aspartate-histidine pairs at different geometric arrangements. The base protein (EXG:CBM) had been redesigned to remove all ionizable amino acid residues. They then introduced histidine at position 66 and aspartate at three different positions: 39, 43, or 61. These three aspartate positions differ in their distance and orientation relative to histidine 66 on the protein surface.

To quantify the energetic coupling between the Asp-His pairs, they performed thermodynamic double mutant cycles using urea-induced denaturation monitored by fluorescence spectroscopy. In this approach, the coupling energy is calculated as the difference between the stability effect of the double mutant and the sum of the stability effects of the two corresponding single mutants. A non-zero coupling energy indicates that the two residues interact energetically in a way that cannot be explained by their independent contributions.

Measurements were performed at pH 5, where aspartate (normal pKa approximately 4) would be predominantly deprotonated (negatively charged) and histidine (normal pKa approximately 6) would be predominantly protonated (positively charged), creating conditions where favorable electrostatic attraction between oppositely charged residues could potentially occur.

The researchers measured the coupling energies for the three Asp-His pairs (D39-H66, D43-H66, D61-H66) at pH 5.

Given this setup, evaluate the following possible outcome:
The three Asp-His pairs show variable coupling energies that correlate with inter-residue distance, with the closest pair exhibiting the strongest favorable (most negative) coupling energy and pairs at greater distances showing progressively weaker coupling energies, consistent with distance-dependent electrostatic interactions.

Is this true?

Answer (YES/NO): NO